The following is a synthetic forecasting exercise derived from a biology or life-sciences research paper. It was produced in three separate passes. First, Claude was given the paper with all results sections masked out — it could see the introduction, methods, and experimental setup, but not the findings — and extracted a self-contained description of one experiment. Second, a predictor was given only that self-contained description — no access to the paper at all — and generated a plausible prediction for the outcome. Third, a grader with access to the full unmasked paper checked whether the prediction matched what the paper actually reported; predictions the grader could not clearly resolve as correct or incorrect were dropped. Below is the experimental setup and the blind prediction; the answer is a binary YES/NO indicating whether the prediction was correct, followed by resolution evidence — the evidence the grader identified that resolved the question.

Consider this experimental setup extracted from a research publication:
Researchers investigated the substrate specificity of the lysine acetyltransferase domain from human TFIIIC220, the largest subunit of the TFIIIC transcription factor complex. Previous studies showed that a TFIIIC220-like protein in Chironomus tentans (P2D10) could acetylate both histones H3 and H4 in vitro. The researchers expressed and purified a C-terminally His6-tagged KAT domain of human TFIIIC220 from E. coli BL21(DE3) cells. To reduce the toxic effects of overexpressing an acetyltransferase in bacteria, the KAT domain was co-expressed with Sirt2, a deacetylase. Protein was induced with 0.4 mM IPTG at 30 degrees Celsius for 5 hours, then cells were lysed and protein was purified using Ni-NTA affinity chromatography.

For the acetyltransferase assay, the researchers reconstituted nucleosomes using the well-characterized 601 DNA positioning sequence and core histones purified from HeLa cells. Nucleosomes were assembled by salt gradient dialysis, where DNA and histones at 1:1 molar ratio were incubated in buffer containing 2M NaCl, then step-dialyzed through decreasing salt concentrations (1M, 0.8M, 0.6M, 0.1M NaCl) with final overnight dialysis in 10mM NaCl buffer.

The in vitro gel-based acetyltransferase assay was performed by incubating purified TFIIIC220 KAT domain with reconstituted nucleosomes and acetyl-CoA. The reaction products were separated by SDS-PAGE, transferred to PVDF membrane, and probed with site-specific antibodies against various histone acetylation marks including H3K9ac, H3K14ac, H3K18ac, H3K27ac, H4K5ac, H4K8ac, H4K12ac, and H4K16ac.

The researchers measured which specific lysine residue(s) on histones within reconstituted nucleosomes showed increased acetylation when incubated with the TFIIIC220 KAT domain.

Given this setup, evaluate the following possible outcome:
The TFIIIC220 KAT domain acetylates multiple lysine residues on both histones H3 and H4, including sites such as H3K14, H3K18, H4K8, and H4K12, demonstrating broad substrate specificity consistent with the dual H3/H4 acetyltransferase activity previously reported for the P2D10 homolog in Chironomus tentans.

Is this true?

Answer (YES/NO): NO